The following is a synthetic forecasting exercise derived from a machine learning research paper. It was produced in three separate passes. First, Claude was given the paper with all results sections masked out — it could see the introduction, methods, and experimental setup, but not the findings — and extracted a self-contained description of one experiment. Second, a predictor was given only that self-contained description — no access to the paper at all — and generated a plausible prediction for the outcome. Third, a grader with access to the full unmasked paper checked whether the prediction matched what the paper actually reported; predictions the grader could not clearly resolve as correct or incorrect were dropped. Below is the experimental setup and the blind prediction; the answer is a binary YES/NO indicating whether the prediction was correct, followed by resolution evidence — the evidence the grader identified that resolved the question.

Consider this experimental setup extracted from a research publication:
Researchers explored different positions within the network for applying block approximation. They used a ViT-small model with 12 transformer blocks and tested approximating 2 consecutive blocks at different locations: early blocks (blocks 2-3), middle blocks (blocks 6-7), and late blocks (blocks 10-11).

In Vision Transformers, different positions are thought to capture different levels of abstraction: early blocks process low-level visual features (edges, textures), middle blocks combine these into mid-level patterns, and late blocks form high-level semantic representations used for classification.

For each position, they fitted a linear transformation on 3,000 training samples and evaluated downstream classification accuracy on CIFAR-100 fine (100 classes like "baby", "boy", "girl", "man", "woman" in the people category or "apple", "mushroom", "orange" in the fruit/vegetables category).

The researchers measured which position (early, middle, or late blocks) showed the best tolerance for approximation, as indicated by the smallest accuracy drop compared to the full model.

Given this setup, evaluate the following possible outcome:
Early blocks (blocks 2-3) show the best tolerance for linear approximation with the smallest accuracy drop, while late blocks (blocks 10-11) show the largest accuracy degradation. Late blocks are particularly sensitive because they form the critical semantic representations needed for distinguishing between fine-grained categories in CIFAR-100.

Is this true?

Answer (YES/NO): YES